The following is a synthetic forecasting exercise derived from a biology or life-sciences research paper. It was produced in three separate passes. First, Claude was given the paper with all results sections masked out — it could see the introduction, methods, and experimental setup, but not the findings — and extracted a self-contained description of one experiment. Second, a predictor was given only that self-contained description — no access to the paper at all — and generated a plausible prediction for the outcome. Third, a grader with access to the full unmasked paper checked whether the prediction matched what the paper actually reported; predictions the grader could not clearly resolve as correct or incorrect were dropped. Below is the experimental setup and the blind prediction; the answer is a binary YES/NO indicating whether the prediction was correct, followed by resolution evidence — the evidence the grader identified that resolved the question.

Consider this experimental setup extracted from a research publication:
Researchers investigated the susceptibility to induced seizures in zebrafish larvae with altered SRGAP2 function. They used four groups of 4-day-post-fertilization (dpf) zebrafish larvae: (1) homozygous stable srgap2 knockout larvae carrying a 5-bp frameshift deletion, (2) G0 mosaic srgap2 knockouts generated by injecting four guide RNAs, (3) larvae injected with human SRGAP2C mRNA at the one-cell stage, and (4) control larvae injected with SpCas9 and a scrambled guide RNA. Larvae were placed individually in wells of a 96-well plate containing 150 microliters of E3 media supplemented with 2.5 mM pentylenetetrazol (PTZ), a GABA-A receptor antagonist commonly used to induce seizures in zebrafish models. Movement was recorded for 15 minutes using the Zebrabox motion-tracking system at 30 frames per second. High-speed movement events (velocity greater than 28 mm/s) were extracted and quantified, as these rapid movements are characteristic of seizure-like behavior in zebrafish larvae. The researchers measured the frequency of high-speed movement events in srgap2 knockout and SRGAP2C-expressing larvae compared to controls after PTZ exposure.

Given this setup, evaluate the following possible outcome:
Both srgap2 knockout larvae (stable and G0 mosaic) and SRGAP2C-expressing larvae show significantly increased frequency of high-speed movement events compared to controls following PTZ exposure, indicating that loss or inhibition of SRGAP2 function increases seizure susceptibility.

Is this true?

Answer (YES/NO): YES